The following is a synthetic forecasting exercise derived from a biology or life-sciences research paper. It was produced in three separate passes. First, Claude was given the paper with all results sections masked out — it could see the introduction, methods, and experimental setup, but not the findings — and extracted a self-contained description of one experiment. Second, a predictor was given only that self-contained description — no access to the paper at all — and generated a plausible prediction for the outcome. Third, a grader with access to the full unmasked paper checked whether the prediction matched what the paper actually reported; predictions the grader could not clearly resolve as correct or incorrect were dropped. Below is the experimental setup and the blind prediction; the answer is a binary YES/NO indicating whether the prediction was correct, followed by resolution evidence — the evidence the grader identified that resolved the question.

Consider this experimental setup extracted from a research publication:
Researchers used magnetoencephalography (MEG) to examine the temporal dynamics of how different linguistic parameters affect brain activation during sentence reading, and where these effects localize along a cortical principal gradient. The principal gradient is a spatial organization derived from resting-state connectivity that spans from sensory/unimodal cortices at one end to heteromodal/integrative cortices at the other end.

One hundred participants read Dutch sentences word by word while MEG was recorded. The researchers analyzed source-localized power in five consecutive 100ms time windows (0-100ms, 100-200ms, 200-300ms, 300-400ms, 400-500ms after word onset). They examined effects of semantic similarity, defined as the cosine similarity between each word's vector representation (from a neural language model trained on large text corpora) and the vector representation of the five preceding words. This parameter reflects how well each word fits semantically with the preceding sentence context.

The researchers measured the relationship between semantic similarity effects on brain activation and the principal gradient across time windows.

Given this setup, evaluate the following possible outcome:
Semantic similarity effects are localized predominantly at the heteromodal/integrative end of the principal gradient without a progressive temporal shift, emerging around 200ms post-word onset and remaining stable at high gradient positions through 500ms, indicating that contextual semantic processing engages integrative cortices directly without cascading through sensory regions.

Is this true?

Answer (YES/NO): NO